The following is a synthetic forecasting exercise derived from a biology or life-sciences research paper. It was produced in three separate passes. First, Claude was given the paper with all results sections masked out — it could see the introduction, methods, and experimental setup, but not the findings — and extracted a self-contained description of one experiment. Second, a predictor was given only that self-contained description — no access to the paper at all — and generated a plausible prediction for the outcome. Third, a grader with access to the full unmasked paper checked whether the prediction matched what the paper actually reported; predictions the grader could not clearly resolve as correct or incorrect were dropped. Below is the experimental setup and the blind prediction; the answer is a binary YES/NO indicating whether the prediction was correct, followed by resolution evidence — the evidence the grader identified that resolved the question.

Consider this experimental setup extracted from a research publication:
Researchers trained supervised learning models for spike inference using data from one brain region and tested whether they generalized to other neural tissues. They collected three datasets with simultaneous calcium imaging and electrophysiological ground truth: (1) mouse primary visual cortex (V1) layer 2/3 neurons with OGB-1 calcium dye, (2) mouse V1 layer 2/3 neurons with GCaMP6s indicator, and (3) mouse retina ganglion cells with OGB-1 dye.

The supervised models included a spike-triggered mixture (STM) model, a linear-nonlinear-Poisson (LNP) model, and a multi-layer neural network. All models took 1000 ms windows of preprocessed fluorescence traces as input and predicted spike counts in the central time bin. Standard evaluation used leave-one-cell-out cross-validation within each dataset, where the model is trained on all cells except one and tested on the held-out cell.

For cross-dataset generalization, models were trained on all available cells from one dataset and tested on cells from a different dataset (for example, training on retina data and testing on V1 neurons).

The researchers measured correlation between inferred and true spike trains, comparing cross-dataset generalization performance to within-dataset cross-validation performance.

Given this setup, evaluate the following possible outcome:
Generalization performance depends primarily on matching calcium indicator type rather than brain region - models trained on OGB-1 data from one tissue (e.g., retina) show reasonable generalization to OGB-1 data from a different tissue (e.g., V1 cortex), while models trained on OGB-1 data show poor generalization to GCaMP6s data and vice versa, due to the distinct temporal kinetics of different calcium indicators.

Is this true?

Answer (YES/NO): NO